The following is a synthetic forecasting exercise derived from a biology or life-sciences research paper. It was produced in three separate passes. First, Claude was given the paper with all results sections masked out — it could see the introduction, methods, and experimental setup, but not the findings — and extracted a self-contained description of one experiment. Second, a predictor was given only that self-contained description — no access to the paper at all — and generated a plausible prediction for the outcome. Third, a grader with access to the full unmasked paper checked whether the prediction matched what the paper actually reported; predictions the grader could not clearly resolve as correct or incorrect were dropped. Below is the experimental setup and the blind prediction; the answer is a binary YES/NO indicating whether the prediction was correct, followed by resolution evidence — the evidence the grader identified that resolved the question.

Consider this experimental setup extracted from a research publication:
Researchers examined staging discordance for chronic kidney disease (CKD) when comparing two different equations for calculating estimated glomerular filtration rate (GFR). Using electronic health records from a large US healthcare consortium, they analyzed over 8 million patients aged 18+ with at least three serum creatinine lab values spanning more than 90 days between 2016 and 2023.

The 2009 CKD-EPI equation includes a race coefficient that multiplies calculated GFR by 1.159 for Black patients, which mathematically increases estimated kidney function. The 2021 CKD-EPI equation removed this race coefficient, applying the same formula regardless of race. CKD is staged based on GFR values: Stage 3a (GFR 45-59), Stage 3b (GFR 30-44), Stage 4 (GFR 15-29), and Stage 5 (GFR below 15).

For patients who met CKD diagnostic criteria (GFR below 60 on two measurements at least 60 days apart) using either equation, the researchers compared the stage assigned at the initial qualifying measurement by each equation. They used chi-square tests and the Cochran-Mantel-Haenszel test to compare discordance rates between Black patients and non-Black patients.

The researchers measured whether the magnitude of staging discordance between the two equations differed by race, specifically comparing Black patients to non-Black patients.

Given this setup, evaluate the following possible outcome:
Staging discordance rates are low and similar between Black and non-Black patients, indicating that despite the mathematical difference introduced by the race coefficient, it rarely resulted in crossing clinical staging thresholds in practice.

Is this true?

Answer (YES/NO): NO